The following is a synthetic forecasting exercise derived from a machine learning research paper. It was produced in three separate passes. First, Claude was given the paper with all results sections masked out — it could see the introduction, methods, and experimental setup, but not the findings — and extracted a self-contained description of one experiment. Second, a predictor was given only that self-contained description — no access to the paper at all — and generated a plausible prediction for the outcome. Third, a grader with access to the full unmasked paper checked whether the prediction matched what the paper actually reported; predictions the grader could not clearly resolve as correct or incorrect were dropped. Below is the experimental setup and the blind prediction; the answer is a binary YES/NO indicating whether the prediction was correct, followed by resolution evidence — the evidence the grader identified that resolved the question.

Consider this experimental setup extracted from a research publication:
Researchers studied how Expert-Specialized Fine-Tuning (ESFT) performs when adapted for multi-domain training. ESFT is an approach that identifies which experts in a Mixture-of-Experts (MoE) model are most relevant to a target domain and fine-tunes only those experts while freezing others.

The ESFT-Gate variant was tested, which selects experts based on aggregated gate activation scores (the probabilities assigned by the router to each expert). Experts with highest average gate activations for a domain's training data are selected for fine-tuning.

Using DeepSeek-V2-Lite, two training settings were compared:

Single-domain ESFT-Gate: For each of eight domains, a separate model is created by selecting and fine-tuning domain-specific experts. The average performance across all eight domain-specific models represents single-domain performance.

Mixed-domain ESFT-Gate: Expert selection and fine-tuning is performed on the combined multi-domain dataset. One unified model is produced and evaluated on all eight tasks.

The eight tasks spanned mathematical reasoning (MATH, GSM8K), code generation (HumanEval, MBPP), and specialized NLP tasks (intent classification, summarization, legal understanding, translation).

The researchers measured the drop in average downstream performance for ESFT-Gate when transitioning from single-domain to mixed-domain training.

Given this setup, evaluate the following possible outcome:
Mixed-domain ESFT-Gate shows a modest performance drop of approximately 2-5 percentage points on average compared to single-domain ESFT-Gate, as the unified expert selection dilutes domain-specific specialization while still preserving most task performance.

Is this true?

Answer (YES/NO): YES